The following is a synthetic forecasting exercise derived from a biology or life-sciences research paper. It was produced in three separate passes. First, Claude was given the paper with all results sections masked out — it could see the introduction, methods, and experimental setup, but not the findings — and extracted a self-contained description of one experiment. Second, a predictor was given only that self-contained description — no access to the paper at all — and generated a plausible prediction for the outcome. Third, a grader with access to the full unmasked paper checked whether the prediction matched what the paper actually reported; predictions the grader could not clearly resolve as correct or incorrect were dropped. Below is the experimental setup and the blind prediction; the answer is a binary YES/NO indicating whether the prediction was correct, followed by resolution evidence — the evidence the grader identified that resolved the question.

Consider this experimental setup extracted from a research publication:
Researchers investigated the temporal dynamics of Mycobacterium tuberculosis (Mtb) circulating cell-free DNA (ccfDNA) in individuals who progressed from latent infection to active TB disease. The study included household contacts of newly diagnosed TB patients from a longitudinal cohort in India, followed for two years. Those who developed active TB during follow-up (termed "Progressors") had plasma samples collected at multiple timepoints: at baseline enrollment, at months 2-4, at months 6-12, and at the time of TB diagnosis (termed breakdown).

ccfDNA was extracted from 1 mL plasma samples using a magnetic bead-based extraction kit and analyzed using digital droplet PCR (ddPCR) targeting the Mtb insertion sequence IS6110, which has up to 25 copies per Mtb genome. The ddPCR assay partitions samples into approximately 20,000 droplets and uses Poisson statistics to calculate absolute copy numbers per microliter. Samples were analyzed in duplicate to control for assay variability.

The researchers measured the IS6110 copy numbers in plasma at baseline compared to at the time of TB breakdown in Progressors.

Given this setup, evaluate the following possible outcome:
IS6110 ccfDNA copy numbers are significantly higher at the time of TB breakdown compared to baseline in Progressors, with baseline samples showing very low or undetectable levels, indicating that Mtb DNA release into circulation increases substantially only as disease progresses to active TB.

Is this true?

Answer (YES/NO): NO